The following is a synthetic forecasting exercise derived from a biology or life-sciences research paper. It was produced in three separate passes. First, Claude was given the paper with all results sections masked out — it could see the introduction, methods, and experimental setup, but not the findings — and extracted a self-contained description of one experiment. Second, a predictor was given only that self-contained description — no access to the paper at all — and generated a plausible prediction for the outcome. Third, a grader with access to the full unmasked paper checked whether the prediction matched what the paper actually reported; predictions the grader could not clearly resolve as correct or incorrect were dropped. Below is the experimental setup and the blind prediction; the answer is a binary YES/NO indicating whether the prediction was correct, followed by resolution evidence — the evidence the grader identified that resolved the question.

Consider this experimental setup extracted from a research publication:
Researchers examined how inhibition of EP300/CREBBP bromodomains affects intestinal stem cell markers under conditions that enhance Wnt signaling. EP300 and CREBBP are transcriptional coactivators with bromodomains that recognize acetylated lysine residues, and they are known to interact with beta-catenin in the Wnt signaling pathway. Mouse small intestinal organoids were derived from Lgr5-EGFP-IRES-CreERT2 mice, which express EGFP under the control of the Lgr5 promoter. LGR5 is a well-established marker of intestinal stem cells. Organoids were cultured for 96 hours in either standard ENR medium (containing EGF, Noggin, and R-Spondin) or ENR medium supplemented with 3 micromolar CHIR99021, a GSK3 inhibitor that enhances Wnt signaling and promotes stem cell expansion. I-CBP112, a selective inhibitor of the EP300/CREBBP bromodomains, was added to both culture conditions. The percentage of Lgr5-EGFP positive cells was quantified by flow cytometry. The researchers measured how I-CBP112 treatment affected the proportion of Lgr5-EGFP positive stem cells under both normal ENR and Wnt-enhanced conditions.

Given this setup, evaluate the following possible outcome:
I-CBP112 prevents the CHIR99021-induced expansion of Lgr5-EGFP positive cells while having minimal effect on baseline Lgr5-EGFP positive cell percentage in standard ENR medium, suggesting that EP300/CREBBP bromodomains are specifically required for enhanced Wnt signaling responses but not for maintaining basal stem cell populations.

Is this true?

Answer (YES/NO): NO